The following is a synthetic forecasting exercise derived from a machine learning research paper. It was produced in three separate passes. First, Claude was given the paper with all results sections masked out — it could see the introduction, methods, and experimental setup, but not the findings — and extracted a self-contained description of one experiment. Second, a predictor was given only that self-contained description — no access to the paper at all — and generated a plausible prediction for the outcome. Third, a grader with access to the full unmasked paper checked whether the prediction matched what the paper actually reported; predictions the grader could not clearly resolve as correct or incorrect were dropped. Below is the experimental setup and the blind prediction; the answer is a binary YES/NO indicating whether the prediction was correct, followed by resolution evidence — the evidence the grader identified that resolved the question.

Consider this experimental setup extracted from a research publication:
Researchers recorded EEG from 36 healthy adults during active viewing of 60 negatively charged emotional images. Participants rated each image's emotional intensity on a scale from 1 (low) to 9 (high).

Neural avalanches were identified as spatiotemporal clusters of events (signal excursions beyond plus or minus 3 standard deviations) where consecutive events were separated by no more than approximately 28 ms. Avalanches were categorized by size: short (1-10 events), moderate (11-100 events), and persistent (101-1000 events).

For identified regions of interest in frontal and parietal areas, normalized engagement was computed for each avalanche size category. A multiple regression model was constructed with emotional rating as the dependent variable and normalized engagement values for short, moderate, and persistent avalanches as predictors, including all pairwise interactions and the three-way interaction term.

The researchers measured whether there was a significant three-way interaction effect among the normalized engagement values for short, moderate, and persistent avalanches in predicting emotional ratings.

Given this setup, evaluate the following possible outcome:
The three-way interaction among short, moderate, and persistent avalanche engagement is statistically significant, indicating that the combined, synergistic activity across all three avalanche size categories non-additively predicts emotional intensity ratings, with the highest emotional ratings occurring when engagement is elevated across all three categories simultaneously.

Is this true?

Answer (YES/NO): NO